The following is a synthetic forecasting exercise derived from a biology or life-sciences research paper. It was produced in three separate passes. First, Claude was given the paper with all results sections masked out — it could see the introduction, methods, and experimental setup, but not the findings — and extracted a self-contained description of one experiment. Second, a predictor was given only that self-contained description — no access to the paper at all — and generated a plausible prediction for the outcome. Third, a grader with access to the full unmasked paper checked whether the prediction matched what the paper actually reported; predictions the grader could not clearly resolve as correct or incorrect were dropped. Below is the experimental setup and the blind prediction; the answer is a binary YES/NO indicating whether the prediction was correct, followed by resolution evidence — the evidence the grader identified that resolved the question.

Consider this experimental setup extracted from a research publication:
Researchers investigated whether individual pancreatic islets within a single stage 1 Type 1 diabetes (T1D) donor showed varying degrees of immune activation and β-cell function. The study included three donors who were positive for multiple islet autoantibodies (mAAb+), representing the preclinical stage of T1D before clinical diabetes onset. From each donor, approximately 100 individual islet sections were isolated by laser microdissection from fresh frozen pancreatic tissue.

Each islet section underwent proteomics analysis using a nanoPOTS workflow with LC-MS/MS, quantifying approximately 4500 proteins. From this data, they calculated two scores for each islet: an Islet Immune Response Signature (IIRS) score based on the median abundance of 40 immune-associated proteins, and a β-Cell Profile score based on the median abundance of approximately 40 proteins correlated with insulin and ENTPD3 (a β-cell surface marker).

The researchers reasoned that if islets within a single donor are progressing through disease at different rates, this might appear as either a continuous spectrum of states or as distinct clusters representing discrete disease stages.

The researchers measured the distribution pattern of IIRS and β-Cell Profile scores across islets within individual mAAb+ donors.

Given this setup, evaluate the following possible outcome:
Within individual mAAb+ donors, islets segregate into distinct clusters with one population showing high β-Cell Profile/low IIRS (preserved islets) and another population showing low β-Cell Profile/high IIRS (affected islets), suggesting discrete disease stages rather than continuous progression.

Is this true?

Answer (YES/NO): NO